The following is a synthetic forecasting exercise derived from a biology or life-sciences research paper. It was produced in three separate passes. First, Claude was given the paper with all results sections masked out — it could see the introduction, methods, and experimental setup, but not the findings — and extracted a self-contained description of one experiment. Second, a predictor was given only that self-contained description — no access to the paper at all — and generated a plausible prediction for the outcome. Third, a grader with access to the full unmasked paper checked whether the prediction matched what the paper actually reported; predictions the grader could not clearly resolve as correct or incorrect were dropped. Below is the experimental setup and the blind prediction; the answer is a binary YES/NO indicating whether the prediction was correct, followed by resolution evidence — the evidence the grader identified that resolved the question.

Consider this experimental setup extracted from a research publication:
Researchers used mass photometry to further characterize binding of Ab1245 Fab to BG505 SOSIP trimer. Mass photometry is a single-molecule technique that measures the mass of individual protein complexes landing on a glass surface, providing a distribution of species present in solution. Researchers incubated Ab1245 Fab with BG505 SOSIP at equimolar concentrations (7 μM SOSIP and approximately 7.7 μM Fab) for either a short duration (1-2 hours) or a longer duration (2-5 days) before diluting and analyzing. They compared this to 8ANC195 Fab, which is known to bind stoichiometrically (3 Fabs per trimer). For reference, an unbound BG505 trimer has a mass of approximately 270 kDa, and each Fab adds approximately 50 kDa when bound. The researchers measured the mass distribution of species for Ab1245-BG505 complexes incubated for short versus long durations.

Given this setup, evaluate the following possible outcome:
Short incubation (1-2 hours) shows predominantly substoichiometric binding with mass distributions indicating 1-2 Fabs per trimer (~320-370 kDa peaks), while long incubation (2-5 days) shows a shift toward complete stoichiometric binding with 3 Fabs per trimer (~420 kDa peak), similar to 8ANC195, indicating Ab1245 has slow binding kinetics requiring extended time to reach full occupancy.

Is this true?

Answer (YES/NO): NO